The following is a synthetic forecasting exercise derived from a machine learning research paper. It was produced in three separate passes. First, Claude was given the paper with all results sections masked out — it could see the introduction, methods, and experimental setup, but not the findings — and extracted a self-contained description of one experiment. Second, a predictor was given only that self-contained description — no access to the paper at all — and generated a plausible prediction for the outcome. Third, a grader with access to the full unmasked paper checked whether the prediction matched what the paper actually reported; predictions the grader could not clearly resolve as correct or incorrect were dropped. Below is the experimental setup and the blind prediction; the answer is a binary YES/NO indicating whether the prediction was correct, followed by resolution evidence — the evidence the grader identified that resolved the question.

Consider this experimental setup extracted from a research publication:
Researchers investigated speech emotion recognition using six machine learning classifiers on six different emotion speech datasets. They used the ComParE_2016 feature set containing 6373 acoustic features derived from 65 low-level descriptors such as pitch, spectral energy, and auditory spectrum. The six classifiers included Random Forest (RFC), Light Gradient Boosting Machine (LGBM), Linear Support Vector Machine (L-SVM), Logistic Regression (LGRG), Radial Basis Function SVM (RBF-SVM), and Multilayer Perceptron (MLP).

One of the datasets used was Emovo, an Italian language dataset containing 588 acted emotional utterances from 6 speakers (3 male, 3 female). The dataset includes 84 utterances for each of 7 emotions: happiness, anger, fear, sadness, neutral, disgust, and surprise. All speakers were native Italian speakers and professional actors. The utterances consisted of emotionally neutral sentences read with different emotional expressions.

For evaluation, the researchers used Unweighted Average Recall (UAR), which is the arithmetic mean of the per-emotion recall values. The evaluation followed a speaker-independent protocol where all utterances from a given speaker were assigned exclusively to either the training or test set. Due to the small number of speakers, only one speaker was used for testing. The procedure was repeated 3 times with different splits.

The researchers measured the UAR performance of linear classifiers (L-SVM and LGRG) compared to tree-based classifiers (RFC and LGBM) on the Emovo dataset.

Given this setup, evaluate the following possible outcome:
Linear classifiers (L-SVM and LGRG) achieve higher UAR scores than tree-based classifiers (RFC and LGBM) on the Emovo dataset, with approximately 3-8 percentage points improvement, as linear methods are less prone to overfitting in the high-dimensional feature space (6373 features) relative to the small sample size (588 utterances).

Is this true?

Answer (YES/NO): NO